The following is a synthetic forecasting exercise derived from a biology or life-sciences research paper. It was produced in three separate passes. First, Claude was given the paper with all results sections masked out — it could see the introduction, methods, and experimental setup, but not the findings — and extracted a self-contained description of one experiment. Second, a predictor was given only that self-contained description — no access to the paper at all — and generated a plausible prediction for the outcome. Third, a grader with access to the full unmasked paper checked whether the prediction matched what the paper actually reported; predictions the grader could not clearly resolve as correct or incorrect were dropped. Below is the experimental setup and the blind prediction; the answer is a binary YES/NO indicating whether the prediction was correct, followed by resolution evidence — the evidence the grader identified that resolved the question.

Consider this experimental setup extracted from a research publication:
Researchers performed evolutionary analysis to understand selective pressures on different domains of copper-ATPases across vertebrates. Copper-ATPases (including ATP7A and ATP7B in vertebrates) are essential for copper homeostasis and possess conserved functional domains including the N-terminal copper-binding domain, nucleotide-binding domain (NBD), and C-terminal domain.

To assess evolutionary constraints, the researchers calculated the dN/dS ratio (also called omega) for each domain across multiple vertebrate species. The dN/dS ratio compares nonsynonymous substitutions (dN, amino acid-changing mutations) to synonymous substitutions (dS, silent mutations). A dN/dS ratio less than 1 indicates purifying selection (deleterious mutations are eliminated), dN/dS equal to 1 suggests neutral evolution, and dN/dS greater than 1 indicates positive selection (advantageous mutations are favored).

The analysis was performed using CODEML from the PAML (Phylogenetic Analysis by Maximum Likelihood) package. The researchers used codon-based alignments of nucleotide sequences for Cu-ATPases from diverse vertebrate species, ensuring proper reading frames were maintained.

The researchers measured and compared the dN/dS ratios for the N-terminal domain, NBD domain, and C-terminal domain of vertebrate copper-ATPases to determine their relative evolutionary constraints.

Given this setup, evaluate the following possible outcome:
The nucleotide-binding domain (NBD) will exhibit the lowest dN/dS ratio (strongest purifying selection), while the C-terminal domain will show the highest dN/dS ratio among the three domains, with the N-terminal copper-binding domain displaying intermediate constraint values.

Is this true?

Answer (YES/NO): YES